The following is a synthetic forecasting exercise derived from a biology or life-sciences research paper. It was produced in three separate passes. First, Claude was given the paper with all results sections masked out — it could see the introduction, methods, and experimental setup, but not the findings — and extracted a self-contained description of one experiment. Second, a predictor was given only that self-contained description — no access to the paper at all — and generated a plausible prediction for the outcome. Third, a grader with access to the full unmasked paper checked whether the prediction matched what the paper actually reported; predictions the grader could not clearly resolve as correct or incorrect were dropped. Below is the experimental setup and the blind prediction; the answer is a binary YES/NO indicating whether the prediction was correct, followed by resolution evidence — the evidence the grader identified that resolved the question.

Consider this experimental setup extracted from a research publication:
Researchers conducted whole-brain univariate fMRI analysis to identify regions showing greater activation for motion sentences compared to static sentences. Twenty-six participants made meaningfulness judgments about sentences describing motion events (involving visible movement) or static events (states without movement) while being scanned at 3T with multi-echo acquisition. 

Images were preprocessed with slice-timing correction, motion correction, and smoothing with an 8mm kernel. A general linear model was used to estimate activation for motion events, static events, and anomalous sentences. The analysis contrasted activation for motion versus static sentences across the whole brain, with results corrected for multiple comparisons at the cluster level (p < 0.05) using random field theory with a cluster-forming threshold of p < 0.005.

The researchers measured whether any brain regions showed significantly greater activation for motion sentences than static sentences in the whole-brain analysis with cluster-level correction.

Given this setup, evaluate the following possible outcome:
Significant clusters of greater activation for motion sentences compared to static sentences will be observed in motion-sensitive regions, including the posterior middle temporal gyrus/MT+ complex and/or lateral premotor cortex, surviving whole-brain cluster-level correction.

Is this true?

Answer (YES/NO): NO